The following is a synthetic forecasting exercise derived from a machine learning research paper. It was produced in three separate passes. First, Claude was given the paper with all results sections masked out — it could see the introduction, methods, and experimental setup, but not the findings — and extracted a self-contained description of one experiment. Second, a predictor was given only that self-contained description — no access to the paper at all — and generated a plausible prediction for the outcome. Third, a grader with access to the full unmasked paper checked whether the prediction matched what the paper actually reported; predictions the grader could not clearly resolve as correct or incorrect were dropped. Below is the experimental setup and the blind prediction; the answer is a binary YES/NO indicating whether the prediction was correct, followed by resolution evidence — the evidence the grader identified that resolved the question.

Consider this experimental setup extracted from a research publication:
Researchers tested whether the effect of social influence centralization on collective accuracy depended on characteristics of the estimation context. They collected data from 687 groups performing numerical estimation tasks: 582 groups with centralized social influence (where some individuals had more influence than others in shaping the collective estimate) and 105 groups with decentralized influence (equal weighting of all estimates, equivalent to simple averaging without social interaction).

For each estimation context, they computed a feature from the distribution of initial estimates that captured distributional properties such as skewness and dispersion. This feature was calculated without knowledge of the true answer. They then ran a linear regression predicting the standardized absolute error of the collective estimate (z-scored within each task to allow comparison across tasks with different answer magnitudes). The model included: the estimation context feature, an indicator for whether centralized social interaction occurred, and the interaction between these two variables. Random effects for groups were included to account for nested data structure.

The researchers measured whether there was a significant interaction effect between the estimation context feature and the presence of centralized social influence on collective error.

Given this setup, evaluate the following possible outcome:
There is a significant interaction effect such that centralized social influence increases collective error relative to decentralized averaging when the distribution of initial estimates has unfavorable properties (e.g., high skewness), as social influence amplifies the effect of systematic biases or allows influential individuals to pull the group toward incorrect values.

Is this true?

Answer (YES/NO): NO